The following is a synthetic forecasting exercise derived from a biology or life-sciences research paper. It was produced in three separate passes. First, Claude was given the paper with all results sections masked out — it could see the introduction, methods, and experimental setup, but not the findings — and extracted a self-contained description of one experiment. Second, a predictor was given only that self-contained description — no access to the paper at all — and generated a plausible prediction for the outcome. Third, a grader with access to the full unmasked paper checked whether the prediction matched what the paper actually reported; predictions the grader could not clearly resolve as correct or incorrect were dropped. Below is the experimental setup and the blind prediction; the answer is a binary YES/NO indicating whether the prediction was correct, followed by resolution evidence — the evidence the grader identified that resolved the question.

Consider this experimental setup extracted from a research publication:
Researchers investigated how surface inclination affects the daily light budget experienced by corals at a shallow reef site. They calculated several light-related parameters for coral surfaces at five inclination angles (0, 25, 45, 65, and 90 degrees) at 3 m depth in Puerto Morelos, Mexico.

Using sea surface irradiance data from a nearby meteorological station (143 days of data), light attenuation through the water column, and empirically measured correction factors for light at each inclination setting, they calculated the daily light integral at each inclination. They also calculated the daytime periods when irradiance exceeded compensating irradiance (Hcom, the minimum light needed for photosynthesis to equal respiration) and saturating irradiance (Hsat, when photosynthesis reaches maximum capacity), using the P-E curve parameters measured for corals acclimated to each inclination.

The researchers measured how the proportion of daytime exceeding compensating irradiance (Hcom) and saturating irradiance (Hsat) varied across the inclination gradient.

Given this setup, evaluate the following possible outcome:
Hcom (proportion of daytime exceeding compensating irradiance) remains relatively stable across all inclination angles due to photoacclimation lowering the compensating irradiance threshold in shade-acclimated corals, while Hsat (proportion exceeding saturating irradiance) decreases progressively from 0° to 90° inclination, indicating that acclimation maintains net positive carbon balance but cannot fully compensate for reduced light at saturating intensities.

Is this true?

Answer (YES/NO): NO